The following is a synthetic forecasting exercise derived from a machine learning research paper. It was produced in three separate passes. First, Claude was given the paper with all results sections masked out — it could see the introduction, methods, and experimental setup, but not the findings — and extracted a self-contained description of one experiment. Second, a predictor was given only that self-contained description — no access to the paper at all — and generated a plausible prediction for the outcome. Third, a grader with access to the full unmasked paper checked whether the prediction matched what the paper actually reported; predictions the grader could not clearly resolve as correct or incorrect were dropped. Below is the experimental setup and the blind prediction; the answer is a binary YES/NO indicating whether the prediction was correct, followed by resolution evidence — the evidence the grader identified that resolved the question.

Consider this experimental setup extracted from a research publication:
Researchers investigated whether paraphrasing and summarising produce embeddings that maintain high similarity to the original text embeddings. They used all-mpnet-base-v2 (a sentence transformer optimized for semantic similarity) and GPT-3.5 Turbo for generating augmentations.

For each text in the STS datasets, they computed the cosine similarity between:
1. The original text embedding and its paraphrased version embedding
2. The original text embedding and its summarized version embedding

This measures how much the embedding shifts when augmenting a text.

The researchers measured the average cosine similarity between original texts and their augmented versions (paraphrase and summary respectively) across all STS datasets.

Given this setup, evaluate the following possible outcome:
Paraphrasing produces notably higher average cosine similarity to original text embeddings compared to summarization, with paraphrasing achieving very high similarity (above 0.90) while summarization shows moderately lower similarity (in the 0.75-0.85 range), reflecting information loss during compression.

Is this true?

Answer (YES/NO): NO